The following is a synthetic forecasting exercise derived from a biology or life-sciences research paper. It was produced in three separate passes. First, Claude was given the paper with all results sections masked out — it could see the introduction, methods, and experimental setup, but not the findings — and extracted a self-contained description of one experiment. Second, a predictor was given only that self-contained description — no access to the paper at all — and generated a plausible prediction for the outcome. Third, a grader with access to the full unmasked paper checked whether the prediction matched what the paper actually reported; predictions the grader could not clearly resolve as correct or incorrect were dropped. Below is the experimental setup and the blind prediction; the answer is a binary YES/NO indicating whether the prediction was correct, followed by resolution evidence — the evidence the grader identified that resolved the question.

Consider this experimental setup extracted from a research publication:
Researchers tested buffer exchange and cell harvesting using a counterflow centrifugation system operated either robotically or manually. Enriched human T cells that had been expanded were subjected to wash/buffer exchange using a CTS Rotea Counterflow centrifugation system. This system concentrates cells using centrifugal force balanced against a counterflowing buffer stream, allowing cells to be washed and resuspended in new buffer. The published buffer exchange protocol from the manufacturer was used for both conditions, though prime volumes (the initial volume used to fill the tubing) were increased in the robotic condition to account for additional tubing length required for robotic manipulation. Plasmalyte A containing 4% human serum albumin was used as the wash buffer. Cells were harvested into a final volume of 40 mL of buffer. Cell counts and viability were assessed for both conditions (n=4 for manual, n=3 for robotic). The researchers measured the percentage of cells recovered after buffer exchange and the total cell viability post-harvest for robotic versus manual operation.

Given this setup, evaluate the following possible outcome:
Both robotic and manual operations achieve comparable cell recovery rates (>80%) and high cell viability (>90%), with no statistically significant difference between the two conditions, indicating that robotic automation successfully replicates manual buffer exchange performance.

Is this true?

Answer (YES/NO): NO